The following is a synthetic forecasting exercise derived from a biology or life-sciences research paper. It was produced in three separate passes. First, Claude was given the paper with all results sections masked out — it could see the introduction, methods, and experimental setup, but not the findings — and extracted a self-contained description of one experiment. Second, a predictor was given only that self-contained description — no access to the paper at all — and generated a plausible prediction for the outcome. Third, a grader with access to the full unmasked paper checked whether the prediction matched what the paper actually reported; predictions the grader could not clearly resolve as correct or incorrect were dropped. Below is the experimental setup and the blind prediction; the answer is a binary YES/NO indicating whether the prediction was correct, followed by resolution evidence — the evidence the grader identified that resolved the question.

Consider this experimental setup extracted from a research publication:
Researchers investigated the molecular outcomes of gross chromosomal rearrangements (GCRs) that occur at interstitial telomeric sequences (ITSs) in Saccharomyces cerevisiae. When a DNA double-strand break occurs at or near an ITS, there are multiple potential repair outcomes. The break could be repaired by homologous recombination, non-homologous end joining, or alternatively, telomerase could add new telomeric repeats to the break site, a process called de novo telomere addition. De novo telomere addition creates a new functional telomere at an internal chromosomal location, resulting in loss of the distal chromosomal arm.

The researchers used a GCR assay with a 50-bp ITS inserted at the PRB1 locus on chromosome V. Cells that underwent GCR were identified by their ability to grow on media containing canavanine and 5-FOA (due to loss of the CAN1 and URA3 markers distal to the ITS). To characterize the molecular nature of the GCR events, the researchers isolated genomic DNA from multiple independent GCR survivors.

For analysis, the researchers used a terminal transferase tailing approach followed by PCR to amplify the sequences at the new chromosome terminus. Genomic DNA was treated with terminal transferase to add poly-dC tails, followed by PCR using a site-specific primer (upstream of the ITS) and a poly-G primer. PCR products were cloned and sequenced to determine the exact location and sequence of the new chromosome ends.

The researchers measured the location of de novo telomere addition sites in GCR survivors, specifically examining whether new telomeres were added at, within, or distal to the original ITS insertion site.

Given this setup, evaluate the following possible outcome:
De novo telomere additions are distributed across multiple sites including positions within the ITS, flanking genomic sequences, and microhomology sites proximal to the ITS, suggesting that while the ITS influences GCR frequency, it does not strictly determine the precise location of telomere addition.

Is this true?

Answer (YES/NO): NO